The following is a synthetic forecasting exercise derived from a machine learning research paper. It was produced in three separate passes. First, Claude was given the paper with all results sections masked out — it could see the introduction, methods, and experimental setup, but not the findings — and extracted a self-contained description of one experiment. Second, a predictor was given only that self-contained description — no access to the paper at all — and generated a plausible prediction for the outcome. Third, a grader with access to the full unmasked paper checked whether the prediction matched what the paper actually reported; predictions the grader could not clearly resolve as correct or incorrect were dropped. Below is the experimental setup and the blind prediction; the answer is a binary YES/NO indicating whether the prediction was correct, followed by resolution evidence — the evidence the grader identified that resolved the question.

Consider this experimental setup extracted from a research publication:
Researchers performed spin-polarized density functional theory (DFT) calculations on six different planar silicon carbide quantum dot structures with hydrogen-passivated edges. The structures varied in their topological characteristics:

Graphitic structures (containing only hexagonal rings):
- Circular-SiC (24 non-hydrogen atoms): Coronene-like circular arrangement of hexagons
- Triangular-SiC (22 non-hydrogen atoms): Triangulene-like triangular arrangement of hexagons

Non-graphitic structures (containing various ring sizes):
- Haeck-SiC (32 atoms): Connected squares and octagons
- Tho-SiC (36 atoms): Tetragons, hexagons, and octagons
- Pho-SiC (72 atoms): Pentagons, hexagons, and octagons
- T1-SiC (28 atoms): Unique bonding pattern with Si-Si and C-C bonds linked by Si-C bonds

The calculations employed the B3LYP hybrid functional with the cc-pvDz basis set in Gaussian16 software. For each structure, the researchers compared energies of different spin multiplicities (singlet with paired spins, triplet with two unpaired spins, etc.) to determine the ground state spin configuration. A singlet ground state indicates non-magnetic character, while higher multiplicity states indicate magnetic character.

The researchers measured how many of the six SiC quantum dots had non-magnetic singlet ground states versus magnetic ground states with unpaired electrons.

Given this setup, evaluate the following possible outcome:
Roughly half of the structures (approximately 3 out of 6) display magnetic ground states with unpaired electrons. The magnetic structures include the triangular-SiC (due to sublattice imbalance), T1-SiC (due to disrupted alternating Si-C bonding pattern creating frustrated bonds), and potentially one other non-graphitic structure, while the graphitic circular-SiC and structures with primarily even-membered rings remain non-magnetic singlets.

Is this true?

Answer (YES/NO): NO